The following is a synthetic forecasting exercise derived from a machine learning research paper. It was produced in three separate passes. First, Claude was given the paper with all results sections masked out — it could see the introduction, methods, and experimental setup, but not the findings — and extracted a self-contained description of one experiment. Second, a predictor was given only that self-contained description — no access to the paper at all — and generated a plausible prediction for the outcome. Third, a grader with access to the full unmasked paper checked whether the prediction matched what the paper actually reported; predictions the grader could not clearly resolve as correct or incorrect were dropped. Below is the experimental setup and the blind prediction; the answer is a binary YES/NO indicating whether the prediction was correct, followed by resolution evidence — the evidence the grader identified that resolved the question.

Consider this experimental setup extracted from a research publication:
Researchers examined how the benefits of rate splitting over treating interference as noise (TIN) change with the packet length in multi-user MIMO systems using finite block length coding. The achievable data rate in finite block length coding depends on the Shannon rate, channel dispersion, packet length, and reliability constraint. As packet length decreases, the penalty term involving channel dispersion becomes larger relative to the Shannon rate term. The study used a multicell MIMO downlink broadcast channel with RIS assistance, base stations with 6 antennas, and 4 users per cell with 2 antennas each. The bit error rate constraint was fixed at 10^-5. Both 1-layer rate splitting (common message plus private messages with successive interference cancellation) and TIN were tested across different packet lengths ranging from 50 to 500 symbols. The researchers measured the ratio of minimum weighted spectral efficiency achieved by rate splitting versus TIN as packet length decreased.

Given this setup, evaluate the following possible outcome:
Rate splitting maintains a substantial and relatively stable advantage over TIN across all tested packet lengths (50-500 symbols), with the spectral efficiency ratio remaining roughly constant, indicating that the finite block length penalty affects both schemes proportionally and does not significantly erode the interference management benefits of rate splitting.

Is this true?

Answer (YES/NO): NO